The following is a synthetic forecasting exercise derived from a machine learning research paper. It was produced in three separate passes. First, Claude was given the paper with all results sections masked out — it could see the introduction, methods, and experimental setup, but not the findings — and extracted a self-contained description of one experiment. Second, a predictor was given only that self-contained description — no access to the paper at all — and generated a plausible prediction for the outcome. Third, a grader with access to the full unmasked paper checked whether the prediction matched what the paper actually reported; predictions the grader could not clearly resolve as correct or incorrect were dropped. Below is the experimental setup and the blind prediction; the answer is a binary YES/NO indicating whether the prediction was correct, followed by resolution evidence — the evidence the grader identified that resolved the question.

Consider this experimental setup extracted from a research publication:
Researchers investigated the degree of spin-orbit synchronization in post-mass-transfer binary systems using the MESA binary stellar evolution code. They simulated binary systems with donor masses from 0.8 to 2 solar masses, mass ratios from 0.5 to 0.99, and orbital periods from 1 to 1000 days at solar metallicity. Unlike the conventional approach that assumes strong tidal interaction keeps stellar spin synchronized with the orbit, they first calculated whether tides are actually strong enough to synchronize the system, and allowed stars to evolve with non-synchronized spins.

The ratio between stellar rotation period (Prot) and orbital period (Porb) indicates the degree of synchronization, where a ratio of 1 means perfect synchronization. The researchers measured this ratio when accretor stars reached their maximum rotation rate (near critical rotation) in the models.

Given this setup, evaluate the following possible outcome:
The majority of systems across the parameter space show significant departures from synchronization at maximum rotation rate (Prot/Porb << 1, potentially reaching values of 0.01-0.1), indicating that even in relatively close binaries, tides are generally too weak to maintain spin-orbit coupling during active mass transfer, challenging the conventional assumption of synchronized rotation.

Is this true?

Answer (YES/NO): NO